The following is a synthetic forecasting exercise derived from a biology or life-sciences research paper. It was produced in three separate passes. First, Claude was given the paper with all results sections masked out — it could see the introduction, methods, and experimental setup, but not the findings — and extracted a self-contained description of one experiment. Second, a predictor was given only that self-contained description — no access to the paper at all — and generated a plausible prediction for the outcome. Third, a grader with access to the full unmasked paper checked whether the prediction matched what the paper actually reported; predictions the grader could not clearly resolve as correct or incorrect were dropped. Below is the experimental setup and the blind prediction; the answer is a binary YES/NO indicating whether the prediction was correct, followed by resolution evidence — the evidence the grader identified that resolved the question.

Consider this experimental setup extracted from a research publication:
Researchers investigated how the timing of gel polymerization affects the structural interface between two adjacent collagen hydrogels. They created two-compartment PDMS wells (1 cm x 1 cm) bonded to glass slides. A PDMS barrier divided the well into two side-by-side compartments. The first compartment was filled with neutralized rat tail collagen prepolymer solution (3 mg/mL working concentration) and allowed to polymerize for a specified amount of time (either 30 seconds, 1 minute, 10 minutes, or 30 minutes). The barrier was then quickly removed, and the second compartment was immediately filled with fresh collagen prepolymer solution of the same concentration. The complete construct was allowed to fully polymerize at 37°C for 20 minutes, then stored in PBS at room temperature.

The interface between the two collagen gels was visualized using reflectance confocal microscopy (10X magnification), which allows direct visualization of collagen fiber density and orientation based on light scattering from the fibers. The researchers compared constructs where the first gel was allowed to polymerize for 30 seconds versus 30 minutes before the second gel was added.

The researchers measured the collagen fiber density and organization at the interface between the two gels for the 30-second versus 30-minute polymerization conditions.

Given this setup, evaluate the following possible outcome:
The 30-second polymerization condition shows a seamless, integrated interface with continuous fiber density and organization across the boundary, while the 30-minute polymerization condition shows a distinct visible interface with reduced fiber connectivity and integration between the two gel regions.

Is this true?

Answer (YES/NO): NO